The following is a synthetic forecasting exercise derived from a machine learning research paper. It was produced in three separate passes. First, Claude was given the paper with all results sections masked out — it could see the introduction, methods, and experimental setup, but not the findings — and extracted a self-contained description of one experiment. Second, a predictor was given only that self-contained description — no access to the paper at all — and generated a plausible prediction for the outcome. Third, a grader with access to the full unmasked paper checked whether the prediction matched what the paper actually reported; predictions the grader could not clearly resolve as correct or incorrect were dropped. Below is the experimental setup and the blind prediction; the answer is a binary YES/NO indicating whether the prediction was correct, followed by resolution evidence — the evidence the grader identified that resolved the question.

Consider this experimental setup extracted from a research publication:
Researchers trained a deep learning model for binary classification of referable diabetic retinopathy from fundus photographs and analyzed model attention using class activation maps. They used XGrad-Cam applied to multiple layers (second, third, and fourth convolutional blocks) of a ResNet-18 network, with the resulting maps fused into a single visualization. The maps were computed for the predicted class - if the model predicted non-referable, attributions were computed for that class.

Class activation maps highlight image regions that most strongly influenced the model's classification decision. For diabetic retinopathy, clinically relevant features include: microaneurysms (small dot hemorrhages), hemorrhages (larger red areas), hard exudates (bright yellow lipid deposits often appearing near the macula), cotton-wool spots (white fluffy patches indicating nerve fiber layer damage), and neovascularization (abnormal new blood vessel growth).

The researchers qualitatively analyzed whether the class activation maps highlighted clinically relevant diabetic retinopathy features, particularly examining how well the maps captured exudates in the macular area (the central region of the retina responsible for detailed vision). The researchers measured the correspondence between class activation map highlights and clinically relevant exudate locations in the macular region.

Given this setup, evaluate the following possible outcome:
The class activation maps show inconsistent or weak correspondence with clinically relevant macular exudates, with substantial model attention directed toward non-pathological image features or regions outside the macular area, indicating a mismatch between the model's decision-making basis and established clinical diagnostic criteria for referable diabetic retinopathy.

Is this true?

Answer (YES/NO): YES